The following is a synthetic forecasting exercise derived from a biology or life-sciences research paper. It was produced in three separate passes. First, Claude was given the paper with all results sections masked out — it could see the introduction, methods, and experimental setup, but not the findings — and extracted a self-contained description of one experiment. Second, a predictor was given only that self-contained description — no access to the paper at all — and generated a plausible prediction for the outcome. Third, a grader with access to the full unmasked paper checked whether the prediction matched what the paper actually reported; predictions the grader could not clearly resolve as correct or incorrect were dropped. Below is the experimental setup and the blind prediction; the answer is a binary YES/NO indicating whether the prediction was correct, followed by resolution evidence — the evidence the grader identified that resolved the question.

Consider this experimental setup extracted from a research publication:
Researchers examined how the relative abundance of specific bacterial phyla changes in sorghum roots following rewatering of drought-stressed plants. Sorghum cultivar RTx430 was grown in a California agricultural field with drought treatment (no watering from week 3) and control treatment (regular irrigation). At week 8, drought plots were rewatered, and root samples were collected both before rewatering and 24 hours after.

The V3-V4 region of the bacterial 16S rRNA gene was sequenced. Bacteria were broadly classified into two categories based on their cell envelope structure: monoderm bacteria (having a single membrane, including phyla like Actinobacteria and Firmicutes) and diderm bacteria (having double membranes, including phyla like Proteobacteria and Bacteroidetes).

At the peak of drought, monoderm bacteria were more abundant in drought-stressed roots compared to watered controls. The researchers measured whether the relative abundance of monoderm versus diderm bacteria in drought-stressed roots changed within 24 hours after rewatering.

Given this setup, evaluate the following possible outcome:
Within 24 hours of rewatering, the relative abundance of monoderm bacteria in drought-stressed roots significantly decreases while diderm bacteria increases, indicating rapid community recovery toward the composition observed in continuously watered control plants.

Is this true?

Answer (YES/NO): NO